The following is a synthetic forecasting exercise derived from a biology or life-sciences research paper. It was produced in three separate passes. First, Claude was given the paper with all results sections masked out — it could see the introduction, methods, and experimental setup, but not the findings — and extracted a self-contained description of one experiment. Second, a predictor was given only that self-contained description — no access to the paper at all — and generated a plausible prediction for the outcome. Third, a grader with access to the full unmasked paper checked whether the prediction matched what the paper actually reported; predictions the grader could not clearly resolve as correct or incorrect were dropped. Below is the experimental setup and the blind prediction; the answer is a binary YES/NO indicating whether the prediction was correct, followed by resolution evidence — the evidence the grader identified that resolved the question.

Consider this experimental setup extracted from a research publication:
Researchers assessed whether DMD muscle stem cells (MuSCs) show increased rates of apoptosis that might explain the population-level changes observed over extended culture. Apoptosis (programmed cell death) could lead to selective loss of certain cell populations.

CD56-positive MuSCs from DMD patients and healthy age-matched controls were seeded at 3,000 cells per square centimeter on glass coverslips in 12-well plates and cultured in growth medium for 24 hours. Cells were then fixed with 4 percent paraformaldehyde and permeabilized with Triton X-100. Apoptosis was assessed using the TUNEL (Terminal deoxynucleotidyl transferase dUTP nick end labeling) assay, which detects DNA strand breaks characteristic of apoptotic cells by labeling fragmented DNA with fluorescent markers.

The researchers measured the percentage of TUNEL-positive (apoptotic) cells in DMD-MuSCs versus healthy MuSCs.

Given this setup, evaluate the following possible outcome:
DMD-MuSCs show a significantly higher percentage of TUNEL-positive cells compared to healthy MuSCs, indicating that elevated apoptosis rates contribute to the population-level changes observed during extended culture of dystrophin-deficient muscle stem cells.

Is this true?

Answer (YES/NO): NO